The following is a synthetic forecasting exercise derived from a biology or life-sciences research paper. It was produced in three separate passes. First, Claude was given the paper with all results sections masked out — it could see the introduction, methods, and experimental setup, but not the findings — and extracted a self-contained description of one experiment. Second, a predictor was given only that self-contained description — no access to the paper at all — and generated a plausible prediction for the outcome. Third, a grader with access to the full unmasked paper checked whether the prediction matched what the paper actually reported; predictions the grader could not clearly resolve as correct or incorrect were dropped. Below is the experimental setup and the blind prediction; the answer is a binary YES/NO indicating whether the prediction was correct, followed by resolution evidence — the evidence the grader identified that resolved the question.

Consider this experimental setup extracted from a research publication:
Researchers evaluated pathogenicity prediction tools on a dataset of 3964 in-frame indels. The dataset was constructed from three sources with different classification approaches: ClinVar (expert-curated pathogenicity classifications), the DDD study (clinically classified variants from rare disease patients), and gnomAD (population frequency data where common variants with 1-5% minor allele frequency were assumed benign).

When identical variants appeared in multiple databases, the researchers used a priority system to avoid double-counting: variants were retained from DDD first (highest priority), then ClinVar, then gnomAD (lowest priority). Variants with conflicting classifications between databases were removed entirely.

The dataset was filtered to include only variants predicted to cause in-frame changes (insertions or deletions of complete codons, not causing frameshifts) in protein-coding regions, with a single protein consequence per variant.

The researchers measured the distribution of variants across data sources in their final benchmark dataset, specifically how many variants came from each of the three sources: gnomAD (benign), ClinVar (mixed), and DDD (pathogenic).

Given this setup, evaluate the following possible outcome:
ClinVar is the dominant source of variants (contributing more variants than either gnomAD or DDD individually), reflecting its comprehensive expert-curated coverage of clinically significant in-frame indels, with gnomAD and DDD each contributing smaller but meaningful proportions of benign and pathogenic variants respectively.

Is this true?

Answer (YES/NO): NO